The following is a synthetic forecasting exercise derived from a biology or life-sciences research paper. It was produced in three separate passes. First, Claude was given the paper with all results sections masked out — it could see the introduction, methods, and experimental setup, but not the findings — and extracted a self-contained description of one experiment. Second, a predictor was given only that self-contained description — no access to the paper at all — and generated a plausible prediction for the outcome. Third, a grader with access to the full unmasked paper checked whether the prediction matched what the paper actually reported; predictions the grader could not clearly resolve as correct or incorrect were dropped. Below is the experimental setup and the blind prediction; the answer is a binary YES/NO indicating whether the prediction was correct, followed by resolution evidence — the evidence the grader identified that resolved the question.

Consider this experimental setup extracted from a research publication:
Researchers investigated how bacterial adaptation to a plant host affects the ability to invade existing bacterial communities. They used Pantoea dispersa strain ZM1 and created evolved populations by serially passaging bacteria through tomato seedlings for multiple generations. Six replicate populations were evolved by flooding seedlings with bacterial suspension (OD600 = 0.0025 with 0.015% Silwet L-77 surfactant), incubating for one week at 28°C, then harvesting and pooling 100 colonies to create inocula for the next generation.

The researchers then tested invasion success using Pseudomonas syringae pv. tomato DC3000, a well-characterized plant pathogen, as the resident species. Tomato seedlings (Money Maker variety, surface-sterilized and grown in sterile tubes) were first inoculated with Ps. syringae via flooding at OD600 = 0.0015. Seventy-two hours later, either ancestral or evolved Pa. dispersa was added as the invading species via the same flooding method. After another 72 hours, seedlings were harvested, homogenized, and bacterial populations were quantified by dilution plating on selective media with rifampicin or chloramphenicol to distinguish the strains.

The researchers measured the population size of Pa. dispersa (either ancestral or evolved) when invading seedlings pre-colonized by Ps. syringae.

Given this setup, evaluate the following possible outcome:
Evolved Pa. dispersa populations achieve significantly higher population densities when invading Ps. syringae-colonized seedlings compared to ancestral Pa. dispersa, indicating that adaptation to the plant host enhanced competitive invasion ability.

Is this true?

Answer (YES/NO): NO